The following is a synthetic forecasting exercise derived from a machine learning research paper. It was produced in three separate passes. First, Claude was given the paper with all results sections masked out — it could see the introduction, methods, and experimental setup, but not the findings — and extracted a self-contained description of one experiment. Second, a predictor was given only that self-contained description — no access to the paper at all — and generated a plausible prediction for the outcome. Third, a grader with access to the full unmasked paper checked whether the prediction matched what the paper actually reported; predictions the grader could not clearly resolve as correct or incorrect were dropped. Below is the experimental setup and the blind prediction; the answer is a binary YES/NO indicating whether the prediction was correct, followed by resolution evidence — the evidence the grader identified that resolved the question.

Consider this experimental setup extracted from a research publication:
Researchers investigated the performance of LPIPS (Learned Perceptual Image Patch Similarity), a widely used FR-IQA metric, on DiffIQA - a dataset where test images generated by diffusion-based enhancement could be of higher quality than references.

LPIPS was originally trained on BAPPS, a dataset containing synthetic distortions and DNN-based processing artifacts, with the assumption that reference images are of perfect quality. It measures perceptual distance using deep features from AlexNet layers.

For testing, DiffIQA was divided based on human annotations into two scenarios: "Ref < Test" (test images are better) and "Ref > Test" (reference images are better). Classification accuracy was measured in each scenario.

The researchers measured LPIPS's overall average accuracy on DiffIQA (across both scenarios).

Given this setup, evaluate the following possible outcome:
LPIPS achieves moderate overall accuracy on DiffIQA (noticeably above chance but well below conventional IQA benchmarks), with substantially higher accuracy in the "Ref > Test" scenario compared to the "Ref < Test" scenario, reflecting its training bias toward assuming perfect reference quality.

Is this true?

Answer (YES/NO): NO